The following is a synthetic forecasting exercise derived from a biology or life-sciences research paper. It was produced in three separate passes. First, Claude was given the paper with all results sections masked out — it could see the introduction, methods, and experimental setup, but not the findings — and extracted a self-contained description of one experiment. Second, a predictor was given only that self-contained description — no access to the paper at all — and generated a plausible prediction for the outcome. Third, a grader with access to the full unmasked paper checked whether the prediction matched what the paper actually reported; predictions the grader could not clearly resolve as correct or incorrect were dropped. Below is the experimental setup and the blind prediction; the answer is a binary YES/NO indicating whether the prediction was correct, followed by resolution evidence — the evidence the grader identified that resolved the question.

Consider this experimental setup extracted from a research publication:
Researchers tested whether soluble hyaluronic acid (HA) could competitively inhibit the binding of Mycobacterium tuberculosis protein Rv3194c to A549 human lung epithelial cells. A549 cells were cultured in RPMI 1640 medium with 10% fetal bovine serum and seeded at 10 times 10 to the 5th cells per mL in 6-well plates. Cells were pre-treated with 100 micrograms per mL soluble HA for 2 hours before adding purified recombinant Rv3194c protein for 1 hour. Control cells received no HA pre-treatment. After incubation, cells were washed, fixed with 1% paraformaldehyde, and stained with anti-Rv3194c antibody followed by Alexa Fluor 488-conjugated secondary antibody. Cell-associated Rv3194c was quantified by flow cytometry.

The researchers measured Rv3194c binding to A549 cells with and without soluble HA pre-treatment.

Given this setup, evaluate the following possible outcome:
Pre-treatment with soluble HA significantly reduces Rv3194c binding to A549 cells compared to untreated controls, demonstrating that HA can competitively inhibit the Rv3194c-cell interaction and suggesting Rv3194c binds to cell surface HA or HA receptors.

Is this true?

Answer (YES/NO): YES